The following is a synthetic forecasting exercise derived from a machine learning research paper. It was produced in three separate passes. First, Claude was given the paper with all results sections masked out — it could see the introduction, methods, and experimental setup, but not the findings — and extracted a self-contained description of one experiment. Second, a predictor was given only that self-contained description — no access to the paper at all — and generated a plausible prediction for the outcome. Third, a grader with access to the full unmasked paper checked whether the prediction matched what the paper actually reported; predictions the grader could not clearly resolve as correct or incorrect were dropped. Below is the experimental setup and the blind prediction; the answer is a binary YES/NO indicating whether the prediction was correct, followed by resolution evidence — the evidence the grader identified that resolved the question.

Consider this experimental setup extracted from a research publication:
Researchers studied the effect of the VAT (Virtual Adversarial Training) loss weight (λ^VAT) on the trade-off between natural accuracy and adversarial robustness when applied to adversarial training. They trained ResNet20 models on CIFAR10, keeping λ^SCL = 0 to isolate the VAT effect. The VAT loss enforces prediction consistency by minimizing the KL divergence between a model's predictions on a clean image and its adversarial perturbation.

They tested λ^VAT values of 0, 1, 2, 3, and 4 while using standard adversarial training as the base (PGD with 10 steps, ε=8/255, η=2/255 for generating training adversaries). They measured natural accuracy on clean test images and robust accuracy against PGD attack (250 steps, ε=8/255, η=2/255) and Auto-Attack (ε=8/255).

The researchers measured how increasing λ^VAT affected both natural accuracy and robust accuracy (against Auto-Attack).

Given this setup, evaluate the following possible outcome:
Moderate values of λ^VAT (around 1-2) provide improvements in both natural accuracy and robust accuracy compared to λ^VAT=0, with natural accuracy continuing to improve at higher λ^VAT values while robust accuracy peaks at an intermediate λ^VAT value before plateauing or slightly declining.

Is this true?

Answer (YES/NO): NO